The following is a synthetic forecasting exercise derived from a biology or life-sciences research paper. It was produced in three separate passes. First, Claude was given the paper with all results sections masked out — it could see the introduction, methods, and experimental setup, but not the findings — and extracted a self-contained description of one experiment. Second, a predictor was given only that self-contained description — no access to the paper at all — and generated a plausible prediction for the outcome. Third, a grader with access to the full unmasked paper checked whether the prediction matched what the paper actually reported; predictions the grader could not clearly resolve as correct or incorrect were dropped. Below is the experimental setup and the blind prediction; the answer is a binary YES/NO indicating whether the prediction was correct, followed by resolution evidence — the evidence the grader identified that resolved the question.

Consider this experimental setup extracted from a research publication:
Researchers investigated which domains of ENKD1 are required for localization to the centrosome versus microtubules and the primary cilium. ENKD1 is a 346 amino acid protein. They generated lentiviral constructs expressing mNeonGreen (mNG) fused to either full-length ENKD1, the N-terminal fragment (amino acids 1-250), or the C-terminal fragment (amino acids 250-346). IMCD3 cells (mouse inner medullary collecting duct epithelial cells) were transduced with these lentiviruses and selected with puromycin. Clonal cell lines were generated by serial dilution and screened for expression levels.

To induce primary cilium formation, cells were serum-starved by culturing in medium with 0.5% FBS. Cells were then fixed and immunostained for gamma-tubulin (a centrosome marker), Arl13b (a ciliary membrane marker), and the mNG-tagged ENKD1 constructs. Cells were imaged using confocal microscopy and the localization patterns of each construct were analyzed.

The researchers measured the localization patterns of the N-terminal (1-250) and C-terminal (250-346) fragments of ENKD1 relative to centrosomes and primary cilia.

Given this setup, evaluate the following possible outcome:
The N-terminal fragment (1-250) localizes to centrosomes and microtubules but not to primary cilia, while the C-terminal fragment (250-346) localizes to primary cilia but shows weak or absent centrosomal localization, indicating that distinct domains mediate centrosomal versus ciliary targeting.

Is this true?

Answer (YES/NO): NO